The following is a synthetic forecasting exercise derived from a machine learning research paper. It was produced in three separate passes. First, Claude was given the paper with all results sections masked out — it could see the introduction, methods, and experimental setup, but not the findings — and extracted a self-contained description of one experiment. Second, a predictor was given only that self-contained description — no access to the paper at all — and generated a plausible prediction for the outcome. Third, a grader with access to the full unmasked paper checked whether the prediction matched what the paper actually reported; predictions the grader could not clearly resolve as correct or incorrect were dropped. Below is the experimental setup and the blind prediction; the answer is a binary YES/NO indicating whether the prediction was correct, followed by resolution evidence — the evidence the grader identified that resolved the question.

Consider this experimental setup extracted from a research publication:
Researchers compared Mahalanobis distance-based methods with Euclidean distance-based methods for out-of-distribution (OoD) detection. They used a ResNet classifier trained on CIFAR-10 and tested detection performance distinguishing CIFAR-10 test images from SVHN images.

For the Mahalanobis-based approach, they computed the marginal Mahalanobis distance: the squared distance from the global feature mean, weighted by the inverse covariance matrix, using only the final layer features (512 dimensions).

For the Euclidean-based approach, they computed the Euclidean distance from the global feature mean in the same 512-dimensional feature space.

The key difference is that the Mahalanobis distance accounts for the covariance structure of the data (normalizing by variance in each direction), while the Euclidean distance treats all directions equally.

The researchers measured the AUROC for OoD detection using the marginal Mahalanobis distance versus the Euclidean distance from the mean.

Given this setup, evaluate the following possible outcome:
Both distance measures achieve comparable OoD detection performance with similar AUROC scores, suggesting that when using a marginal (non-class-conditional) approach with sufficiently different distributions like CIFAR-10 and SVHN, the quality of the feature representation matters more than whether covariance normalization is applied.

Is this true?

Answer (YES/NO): NO